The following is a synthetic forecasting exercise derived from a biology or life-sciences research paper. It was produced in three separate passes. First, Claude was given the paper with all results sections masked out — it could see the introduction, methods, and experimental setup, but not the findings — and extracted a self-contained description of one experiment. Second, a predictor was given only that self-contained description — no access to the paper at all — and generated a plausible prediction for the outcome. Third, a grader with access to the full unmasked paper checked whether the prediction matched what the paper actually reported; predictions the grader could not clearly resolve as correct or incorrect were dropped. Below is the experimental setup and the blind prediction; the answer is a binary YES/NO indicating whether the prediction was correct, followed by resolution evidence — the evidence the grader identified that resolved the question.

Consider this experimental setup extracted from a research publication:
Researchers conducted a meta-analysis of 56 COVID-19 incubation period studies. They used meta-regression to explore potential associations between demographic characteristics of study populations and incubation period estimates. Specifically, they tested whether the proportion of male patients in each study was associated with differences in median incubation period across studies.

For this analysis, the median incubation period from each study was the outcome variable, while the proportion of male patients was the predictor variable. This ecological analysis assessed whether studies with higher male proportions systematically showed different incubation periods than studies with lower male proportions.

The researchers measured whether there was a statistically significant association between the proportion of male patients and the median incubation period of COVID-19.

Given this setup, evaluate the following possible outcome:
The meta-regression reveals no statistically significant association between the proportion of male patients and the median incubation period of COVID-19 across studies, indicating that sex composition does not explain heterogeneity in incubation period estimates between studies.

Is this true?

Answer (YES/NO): YES